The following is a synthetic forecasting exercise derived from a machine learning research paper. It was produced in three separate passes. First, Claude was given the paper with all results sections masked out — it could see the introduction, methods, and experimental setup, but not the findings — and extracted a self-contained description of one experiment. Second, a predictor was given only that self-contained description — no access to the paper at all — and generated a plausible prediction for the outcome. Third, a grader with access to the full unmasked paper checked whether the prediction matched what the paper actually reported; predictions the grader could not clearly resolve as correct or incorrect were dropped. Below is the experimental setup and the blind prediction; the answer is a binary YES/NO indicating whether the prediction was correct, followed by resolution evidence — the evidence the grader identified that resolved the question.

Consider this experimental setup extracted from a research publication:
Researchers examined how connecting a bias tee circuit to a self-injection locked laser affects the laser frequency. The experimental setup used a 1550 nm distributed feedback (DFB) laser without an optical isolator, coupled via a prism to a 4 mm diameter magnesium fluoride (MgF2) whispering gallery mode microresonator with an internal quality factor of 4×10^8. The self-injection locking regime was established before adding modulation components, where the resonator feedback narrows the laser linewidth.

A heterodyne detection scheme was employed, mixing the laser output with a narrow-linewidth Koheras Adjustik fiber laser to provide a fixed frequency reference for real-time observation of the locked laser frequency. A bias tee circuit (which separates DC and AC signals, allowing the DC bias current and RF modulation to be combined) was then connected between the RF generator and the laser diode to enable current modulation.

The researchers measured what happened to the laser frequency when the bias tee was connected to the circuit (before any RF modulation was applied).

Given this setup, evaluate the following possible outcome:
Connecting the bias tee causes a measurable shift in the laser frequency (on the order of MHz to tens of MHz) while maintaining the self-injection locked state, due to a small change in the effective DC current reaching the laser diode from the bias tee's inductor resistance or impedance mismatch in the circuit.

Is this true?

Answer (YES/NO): NO